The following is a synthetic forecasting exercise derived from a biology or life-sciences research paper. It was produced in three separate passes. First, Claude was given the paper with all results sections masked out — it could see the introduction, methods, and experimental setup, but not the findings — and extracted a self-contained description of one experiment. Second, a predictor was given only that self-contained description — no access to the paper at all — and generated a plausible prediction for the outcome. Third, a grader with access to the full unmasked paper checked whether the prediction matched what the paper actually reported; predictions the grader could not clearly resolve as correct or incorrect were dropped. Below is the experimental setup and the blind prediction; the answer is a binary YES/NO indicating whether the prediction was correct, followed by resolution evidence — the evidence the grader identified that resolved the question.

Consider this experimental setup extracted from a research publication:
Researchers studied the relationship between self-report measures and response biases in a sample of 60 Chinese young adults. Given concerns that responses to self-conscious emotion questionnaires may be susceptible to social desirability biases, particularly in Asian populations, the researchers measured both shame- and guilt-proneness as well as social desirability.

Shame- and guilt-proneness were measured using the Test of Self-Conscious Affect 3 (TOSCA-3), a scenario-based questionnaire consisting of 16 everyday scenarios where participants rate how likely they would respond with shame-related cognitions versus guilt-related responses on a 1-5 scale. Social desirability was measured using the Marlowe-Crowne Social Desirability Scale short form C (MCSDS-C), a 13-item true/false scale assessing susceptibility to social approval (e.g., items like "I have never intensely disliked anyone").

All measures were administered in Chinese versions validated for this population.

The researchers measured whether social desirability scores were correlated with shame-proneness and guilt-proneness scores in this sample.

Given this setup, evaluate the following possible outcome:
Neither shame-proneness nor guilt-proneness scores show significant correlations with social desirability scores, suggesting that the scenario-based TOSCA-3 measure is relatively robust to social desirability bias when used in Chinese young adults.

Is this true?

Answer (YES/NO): YES